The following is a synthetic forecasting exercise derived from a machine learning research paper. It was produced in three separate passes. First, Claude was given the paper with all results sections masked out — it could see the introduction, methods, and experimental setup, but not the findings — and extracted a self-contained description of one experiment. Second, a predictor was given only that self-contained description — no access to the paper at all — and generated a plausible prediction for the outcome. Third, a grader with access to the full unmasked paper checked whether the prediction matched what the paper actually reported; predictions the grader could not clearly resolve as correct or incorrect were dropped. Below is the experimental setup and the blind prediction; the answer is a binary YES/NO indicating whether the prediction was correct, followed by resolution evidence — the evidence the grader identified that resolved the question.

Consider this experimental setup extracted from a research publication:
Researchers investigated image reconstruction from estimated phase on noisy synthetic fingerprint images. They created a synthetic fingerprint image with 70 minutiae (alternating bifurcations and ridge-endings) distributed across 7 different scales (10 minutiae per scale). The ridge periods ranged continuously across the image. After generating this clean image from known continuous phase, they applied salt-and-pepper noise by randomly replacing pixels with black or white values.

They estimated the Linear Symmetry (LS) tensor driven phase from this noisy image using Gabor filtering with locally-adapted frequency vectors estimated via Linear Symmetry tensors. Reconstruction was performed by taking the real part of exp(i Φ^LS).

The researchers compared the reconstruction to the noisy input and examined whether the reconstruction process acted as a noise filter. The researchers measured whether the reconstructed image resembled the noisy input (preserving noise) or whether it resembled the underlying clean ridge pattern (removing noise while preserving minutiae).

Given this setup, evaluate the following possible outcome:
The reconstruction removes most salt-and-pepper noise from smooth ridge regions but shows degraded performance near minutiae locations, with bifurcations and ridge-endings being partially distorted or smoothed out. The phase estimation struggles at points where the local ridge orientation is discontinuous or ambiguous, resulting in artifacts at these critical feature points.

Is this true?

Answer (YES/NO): NO